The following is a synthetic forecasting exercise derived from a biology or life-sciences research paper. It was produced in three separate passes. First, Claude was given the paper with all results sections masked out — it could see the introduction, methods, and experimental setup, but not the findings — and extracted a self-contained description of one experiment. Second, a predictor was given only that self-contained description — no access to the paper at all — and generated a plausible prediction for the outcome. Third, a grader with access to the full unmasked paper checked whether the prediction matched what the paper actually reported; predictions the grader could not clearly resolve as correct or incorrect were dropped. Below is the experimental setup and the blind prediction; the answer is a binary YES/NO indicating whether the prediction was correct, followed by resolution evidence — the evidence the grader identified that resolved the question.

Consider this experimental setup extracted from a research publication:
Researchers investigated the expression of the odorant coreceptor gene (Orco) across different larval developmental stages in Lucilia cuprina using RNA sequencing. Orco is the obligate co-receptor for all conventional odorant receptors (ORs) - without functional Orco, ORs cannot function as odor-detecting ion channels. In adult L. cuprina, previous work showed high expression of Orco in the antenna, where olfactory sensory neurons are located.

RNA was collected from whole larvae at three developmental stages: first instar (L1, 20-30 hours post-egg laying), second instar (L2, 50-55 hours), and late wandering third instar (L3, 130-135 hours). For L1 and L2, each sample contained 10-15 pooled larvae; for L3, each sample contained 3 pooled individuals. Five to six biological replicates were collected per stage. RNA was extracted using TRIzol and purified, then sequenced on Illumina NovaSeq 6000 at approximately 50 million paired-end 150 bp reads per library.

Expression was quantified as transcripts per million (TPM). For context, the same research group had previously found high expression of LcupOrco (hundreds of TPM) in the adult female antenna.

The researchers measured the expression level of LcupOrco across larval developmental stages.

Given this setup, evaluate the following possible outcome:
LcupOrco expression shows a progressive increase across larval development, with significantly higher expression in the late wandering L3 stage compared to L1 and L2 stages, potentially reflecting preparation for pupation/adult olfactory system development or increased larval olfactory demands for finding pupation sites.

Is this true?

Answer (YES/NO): NO